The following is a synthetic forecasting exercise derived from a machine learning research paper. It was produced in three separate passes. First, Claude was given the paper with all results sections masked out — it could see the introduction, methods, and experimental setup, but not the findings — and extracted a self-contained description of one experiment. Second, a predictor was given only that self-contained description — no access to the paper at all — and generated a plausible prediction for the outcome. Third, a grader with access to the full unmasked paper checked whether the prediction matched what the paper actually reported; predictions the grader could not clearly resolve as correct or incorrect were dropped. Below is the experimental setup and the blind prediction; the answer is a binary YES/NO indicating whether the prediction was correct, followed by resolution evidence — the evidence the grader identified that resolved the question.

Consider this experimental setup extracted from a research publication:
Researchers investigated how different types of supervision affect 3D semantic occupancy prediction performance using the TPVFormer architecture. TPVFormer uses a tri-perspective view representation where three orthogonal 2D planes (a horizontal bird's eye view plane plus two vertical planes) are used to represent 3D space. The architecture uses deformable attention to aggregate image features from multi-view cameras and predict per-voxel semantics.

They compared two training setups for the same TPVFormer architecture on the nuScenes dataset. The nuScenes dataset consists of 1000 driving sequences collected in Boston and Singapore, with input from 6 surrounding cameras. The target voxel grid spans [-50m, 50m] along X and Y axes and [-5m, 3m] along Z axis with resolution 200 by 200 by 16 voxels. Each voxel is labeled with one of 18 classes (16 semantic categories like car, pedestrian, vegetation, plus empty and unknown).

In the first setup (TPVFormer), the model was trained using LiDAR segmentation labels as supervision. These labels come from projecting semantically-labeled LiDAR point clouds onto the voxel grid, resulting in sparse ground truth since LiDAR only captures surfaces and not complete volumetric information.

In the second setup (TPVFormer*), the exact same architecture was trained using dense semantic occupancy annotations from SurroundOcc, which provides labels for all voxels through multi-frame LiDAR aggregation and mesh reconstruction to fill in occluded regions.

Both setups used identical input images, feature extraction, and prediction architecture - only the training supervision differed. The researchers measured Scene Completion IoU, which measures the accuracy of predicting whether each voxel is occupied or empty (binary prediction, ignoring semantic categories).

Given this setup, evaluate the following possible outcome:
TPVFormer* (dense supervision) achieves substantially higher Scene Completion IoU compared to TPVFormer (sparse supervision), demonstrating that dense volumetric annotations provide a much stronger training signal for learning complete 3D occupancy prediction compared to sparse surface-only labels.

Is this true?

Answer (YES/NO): YES